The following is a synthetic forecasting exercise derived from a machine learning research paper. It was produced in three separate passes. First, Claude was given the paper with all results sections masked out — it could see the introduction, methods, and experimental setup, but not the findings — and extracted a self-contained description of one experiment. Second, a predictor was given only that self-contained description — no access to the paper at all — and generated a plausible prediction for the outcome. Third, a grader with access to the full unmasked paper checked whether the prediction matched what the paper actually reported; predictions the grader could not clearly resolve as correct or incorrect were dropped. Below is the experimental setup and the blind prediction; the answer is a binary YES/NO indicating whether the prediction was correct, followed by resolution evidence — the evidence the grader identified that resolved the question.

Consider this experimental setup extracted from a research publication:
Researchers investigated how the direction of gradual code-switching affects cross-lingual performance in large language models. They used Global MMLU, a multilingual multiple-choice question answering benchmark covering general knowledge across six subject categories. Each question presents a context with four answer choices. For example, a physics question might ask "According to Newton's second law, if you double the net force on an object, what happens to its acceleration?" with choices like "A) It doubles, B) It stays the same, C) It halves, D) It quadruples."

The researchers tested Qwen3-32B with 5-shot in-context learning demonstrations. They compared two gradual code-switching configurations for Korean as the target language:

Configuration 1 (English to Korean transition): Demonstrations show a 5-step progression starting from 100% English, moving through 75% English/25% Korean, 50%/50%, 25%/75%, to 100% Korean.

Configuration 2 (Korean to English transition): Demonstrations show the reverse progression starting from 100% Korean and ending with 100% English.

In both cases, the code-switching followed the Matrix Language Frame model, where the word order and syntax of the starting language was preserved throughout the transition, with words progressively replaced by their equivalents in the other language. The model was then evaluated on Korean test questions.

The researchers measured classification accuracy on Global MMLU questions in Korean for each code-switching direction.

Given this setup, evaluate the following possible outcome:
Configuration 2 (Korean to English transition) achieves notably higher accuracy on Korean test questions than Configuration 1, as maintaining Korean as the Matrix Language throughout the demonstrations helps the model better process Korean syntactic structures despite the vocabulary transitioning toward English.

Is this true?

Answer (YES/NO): NO